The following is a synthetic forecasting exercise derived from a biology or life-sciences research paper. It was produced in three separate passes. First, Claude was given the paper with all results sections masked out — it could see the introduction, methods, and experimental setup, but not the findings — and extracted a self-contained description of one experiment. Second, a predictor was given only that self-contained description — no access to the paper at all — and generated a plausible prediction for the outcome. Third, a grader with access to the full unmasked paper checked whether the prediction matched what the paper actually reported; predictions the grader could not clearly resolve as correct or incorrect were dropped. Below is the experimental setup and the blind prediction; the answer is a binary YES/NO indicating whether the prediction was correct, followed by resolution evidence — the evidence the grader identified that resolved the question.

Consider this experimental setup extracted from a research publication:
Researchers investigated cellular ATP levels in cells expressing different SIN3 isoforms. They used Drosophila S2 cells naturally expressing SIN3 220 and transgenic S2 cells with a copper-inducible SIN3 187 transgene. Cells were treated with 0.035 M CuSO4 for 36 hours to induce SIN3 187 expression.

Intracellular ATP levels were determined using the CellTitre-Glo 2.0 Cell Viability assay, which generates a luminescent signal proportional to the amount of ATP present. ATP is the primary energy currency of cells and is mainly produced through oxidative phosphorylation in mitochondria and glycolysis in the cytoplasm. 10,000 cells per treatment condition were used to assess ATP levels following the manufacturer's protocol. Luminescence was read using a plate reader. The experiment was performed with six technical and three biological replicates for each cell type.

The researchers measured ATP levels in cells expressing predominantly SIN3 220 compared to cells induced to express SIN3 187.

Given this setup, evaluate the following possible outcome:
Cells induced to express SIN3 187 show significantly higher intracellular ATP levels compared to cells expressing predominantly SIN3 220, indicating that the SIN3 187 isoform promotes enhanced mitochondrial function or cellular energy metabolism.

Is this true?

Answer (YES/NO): NO